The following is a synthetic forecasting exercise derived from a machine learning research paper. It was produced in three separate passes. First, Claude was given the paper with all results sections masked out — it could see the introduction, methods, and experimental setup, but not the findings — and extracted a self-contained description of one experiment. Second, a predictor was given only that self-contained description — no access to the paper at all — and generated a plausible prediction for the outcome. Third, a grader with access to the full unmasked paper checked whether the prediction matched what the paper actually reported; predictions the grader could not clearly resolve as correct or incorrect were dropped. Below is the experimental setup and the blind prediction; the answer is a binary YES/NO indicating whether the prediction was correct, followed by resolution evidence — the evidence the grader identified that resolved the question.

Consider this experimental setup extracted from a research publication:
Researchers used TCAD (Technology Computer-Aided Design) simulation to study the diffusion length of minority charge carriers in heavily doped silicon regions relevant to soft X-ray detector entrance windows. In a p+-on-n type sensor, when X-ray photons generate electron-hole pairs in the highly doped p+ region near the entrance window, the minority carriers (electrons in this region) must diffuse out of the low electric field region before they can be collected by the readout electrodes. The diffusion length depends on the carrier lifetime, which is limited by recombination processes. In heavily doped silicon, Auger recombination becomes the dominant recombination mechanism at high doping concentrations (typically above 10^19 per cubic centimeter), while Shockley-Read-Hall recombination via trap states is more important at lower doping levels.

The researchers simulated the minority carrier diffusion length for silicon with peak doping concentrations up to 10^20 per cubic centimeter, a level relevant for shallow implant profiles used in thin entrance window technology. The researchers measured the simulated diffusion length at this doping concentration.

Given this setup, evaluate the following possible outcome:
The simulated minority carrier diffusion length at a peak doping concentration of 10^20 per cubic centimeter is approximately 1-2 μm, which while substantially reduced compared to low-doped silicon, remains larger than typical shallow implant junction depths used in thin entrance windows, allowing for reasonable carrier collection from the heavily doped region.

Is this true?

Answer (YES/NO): NO